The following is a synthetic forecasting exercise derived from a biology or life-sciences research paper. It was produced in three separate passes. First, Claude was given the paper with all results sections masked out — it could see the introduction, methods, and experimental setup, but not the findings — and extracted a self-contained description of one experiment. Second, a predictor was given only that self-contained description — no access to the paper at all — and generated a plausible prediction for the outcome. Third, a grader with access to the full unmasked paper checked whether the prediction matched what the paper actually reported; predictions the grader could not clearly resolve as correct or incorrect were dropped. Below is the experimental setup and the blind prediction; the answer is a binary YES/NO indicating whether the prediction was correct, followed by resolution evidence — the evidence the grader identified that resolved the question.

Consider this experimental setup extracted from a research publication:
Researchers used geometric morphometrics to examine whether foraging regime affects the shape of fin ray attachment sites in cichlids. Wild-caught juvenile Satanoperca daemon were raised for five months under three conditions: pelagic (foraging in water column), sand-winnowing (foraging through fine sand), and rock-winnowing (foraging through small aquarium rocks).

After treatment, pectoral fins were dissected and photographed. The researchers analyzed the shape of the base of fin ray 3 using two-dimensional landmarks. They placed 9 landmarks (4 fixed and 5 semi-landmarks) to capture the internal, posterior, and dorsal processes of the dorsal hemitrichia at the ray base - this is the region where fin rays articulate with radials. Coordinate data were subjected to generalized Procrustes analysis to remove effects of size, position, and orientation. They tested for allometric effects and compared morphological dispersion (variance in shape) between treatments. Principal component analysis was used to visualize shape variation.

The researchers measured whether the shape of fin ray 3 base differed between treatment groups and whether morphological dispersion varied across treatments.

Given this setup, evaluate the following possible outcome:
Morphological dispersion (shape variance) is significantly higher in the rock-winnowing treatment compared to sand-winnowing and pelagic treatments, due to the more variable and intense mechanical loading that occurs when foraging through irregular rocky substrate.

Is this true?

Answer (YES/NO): NO